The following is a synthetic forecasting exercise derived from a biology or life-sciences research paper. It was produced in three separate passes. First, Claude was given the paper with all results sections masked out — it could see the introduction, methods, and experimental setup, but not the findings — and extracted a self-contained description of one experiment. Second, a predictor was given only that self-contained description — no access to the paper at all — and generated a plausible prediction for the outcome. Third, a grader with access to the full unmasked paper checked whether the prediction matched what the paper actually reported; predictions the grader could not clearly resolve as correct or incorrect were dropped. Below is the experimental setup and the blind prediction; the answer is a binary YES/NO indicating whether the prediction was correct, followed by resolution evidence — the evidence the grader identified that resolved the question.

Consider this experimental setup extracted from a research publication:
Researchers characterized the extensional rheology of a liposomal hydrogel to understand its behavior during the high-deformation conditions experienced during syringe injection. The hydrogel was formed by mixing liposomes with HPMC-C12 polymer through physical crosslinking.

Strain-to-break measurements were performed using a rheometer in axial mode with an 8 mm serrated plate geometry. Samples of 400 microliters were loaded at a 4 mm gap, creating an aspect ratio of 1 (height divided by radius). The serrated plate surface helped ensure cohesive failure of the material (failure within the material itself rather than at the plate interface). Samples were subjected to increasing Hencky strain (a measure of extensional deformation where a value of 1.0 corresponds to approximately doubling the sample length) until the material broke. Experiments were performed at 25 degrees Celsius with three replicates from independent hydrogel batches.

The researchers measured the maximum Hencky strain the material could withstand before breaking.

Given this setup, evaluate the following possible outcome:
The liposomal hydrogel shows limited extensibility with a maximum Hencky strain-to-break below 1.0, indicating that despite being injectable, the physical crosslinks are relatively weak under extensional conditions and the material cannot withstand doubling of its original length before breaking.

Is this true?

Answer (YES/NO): NO